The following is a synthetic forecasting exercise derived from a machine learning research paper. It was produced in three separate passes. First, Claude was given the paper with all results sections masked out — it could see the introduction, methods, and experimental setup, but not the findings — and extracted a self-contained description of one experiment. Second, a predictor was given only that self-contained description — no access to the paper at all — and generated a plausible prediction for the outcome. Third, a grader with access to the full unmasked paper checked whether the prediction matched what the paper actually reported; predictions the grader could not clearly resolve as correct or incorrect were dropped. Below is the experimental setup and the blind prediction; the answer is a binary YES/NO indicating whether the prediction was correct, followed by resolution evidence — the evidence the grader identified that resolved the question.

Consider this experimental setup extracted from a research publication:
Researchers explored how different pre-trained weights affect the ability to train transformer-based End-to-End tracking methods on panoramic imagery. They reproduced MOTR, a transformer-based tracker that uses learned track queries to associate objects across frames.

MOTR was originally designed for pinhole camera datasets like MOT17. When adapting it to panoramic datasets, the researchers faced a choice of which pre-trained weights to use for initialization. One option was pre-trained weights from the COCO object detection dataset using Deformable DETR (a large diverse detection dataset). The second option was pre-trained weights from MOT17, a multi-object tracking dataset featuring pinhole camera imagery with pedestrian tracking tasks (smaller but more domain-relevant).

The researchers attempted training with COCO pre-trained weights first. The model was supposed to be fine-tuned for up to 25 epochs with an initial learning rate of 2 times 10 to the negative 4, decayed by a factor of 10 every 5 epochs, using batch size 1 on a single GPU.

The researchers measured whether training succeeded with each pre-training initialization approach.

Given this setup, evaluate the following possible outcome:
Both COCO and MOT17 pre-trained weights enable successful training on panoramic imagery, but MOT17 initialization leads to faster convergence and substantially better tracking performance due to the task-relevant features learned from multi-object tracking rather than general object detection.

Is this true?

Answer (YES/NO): NO